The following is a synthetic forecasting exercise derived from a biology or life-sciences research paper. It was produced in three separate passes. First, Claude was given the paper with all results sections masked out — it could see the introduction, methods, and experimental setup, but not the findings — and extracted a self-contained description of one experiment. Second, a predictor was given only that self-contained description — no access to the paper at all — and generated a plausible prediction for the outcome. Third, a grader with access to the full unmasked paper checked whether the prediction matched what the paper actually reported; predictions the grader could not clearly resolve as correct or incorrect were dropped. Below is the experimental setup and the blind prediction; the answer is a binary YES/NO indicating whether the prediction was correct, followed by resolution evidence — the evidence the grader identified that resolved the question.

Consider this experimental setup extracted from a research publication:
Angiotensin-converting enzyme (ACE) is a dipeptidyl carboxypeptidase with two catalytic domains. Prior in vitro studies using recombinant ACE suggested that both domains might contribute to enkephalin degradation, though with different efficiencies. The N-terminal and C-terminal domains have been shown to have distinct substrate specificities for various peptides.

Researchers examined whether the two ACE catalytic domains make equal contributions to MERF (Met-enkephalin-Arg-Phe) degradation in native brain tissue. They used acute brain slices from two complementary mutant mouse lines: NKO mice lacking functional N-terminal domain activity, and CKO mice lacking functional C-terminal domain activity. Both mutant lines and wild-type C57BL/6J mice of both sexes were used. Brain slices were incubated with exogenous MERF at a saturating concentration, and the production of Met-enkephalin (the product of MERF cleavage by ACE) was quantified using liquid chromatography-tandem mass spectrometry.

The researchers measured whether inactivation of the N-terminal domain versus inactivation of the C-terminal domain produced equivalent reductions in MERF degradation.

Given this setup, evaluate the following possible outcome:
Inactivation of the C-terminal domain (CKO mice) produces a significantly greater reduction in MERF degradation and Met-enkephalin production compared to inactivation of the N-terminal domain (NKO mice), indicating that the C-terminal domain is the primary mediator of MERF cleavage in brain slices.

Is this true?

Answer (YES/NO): NO